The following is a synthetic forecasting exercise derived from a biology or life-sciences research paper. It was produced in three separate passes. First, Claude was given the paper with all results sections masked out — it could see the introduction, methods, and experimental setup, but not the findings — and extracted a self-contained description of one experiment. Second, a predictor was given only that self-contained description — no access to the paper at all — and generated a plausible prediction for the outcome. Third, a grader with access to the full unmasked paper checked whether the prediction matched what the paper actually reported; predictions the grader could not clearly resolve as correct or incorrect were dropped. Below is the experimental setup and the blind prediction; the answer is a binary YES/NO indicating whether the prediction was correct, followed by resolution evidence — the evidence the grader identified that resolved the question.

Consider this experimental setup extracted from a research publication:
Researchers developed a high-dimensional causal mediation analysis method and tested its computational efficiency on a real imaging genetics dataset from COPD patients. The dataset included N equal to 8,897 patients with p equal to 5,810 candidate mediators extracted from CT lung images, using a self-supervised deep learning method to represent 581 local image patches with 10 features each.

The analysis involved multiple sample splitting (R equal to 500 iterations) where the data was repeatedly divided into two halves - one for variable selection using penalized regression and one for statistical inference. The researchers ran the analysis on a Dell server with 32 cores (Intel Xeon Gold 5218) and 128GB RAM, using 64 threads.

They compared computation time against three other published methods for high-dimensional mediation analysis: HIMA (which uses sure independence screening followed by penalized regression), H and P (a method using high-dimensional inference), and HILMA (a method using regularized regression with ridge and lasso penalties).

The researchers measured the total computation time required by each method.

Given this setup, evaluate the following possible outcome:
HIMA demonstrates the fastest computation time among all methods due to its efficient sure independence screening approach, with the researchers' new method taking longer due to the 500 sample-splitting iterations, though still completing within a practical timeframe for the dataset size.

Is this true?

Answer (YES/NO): YES